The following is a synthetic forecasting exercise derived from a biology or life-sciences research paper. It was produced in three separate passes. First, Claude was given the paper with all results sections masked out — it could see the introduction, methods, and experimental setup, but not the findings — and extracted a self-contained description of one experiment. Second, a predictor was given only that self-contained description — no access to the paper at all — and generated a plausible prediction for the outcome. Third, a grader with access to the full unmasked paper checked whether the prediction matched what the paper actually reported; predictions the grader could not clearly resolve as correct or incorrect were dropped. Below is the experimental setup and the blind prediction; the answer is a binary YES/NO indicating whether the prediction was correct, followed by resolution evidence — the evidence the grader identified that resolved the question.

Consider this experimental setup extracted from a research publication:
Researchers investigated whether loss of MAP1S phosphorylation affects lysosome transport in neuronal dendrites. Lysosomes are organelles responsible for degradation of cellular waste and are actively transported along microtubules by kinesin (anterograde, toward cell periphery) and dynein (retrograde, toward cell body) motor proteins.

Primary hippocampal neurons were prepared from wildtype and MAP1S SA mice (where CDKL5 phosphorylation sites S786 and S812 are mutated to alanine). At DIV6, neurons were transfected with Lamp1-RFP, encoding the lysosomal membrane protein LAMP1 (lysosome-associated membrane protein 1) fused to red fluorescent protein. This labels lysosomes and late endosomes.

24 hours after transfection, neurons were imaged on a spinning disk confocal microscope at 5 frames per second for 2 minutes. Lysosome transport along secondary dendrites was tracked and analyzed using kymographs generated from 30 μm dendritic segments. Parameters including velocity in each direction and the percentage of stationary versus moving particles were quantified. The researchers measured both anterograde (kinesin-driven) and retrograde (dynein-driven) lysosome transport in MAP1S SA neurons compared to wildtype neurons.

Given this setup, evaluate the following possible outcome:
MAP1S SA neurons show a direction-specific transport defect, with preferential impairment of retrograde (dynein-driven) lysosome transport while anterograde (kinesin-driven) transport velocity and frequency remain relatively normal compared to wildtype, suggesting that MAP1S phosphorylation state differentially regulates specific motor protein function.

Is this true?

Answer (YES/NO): NO